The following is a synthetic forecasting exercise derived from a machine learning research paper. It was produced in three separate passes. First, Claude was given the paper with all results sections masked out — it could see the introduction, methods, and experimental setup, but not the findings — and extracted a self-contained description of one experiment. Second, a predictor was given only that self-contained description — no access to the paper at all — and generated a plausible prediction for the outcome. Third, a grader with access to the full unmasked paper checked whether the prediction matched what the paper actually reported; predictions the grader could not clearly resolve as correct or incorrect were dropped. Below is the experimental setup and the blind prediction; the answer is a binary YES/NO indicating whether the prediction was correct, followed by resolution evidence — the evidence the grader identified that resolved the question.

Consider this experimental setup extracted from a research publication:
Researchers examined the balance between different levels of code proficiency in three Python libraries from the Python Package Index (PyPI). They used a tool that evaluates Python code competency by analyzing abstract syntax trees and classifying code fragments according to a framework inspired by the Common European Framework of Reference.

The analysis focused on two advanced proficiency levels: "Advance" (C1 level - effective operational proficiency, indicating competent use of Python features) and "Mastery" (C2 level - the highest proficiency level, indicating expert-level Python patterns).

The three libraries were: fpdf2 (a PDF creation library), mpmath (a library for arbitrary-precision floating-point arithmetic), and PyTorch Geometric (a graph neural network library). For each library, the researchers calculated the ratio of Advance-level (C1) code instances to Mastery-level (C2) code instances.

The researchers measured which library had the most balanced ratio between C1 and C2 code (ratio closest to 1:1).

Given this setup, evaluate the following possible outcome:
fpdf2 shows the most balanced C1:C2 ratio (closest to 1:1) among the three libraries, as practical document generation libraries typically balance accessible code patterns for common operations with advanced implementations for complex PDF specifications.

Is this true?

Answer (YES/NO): YES